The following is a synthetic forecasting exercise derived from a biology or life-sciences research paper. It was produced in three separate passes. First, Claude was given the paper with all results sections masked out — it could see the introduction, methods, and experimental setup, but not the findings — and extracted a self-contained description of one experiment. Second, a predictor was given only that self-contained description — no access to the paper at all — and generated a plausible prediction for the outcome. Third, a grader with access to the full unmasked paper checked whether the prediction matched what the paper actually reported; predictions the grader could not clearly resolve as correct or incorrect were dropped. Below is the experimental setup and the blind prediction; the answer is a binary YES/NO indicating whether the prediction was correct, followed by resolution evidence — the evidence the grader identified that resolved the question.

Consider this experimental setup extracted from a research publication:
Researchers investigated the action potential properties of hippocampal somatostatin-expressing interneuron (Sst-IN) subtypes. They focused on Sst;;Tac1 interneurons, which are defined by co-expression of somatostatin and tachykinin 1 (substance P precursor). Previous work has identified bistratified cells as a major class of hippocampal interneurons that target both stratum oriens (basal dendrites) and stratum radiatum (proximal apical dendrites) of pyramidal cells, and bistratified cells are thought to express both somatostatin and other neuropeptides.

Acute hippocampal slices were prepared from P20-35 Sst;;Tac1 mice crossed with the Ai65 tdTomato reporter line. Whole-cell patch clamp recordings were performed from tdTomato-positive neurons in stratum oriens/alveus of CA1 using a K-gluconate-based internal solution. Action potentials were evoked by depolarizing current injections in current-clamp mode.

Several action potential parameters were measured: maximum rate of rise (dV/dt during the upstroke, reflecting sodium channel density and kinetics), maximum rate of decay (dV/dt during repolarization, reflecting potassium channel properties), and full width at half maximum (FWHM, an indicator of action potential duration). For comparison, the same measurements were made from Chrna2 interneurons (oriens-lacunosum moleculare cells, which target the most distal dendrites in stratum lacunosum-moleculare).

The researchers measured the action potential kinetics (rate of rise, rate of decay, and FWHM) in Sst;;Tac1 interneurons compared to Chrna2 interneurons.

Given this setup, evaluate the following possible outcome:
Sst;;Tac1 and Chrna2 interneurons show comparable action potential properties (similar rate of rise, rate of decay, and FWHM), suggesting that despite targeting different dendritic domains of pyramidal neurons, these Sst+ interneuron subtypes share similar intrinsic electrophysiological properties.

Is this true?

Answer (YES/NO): NO